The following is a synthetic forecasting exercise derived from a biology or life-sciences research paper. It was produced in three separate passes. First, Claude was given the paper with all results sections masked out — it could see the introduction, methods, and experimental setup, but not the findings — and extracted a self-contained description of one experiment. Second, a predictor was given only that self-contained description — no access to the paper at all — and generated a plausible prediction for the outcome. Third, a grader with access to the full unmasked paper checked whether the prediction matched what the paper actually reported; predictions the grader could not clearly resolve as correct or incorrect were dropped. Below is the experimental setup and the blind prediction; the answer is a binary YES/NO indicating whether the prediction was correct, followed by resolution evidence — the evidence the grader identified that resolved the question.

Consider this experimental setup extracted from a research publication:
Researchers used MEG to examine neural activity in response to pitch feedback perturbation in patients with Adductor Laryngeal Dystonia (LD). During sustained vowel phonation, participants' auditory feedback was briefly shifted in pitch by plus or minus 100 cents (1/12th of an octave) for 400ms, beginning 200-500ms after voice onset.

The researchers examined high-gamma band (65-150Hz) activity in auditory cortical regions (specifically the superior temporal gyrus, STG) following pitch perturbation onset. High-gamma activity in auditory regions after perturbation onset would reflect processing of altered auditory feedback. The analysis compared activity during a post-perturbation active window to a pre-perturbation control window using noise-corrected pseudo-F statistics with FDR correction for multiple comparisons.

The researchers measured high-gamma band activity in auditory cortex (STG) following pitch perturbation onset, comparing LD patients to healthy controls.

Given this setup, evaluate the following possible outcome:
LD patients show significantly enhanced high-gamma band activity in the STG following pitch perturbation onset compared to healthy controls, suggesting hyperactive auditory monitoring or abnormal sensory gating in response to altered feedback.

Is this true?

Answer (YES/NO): NO